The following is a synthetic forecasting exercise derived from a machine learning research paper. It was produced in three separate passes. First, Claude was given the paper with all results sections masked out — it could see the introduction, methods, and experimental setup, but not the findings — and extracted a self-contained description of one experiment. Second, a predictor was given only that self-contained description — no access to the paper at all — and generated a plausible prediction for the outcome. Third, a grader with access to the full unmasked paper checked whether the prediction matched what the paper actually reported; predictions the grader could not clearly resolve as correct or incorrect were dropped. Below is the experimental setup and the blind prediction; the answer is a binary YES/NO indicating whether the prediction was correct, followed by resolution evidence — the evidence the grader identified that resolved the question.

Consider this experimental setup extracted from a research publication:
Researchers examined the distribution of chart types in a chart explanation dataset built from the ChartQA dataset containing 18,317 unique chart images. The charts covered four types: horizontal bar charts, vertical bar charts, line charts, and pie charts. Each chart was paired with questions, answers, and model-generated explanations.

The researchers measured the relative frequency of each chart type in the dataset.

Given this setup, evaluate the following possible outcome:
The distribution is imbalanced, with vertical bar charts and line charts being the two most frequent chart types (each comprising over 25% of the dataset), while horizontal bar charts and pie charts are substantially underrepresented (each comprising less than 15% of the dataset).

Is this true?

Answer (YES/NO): NO